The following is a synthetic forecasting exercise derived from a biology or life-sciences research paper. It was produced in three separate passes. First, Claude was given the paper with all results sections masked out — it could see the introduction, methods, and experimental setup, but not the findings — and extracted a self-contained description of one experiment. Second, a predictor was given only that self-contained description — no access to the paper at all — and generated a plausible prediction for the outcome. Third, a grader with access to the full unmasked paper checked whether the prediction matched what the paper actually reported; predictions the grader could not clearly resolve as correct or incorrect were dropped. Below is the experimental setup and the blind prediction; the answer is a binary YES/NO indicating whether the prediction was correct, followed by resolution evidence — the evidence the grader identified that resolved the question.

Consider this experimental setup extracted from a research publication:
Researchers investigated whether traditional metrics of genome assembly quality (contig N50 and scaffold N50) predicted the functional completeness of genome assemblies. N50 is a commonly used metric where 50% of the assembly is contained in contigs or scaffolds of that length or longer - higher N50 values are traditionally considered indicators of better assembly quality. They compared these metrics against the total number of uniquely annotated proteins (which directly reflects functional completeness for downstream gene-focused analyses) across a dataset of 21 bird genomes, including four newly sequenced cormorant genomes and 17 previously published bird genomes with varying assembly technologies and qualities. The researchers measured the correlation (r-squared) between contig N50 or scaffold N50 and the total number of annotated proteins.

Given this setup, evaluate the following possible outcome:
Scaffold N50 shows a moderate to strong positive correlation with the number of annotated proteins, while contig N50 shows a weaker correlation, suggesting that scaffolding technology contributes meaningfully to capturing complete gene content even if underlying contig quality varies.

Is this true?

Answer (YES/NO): NO